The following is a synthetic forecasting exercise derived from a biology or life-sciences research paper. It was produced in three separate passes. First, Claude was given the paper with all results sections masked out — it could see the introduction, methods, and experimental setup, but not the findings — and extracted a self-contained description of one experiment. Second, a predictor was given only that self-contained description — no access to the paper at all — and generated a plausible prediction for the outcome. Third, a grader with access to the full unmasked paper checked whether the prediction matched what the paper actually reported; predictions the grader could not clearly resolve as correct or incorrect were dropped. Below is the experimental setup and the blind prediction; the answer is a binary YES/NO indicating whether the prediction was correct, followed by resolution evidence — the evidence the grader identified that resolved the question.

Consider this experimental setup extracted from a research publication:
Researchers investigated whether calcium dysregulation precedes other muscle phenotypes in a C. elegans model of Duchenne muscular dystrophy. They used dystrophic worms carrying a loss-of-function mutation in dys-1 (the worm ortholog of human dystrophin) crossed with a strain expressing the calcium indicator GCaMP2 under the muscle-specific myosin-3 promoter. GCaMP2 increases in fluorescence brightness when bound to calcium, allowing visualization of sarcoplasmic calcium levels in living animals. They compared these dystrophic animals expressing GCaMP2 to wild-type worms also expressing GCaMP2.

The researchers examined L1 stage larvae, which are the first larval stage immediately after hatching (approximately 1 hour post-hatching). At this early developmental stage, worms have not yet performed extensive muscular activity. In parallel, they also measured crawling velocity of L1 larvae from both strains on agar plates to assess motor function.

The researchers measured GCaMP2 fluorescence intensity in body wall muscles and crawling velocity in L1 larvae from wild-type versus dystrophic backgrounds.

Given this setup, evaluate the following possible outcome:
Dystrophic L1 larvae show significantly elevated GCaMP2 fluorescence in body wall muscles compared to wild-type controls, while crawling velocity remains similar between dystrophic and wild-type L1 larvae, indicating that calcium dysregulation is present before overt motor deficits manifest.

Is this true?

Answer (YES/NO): NO